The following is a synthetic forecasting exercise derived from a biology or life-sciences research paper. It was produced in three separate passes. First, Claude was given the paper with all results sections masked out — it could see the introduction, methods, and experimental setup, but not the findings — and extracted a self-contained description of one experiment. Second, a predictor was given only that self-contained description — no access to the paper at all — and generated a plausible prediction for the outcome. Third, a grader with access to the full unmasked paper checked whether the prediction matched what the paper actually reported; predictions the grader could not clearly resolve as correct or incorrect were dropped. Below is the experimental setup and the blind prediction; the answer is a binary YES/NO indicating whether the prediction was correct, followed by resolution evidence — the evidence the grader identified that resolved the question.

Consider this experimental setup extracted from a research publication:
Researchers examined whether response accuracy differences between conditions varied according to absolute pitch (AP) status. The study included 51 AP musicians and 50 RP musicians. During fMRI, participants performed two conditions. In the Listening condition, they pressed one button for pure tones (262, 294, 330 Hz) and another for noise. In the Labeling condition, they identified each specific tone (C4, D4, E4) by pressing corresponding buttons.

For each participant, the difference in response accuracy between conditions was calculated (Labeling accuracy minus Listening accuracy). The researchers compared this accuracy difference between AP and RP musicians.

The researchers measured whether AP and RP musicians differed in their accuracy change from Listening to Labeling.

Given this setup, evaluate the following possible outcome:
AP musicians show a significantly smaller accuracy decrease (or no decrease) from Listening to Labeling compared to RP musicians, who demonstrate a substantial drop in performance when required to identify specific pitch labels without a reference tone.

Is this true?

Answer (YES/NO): YES